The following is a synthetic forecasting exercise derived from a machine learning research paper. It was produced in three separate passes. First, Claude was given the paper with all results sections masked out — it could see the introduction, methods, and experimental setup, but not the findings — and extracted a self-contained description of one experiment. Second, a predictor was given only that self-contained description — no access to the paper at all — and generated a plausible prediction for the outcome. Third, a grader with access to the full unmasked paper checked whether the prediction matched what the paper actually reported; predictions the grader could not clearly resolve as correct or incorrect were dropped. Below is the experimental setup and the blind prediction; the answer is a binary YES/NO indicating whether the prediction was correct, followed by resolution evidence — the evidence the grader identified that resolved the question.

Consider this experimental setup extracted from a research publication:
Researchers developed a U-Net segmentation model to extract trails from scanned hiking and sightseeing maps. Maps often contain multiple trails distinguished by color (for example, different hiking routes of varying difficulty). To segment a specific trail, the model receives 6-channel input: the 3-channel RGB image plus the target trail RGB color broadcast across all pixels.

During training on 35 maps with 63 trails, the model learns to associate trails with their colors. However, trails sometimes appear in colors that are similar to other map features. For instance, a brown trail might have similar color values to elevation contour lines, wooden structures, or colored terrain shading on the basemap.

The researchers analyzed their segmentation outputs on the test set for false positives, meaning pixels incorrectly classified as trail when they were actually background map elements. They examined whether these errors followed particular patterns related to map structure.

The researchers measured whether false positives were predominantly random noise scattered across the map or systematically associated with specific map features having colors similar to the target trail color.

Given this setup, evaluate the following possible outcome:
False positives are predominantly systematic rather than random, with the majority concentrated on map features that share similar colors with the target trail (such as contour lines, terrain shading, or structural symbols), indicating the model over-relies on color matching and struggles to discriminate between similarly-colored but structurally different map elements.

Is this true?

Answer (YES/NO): NO